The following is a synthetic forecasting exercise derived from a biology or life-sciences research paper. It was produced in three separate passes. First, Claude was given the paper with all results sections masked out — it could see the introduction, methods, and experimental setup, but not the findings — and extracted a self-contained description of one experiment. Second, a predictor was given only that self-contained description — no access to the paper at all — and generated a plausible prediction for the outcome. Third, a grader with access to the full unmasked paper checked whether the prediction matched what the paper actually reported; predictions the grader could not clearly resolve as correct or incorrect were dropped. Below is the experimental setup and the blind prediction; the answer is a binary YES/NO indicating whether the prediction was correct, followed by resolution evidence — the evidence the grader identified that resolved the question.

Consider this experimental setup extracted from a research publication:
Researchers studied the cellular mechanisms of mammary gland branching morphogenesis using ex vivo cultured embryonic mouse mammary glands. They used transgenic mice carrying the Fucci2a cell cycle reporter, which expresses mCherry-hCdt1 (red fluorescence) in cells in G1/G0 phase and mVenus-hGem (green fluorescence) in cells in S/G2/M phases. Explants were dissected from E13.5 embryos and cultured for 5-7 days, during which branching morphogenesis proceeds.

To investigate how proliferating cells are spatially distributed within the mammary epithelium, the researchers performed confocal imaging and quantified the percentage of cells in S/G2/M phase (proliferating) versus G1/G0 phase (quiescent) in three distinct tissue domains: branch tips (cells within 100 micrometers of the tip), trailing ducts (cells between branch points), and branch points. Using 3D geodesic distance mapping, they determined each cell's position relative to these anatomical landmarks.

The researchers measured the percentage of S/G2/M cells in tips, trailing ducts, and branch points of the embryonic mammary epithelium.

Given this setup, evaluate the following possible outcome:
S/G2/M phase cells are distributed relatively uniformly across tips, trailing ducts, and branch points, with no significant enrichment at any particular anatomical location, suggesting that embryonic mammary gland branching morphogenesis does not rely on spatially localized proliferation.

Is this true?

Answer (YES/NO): NO